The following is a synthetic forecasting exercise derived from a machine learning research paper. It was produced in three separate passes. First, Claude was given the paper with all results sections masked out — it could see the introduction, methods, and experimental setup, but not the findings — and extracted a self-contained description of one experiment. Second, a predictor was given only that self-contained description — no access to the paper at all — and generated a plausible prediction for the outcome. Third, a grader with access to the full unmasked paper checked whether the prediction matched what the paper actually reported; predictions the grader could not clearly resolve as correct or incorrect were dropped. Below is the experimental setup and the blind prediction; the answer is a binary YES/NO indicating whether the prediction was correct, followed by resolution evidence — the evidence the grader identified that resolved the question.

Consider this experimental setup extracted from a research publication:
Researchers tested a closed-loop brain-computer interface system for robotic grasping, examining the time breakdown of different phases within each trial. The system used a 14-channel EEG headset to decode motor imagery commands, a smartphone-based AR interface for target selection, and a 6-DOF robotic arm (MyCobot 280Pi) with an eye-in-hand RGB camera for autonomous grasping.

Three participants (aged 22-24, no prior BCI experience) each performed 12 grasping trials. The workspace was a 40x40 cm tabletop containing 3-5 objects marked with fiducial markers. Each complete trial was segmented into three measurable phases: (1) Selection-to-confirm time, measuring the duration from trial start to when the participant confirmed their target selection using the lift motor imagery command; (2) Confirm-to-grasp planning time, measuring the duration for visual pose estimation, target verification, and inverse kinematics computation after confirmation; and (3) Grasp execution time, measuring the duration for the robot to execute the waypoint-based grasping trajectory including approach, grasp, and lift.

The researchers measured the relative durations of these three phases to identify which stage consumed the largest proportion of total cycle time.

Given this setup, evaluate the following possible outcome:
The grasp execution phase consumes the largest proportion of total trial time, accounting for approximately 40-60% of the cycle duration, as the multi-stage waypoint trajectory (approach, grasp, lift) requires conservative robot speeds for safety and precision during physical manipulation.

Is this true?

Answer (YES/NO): NO